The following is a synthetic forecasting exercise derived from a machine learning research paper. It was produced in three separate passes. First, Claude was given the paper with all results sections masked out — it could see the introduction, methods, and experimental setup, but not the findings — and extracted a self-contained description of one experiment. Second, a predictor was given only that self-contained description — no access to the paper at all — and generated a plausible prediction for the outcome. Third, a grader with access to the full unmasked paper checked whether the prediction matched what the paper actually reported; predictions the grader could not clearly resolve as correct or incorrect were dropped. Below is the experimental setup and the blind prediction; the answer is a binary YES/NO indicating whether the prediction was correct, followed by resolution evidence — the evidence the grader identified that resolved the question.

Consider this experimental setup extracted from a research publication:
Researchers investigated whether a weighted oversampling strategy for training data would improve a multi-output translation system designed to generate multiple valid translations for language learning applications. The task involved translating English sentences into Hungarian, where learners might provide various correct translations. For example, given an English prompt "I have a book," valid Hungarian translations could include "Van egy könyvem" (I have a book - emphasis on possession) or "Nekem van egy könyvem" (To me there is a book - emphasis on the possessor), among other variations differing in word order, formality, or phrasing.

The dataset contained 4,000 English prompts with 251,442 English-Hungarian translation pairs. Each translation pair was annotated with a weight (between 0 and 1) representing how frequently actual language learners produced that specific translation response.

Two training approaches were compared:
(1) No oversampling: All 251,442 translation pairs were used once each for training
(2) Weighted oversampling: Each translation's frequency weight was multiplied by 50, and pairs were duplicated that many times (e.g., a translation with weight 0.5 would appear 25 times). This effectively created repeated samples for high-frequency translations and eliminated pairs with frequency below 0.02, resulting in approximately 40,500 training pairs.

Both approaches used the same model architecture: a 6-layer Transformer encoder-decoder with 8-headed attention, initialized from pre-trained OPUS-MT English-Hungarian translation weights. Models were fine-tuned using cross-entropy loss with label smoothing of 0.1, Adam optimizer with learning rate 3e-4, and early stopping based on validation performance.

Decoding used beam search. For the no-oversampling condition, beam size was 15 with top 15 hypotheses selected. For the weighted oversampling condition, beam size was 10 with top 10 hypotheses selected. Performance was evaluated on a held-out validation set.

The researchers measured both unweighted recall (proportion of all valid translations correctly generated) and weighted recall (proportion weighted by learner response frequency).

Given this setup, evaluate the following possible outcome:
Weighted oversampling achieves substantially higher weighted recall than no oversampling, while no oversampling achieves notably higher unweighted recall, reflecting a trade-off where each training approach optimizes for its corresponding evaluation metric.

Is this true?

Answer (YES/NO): NO